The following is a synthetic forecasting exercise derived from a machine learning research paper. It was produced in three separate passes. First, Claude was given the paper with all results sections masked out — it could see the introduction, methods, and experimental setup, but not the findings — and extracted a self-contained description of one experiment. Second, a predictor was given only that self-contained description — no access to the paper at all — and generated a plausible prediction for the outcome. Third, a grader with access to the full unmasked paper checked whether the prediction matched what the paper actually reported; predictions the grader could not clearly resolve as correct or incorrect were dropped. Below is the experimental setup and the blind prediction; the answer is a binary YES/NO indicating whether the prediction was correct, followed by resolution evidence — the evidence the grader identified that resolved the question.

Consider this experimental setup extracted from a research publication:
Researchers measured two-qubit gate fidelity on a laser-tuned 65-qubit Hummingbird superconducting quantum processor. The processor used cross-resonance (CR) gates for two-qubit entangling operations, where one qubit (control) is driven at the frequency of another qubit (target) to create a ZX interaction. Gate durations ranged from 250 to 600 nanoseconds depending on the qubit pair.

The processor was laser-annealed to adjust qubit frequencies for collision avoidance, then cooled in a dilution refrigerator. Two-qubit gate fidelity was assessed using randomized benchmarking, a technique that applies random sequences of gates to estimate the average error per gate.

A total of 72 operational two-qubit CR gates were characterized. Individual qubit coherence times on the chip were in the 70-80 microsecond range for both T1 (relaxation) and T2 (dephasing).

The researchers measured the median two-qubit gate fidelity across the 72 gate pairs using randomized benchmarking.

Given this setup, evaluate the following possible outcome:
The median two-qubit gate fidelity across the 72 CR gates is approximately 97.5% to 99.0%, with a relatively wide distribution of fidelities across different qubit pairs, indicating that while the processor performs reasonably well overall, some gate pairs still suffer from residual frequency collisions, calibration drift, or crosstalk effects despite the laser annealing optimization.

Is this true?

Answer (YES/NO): NO